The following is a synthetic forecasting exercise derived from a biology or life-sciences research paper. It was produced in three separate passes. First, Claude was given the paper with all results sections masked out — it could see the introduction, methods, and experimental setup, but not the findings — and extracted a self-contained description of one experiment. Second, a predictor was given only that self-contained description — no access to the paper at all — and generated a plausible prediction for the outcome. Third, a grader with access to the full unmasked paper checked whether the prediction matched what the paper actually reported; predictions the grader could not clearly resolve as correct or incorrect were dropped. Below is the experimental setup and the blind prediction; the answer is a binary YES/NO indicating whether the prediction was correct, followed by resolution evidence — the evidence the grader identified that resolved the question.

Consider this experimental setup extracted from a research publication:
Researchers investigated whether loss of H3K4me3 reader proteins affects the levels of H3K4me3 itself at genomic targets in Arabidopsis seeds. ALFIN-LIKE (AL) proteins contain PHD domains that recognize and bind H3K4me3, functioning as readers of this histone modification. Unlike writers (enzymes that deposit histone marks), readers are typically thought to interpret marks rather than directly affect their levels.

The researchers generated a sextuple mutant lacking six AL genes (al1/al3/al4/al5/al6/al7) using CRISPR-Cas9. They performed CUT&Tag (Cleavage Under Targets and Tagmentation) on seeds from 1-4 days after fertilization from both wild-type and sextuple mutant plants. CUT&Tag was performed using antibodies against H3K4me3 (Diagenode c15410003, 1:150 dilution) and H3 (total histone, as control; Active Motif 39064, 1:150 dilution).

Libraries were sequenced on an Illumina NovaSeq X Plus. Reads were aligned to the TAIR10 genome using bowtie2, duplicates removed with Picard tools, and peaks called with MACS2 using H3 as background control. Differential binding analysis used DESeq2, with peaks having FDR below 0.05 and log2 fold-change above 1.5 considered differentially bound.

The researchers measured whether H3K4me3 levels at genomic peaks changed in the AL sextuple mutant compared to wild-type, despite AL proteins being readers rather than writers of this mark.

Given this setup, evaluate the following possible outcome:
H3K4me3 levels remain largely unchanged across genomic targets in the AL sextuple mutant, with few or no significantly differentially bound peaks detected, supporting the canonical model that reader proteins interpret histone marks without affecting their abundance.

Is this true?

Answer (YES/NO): NO